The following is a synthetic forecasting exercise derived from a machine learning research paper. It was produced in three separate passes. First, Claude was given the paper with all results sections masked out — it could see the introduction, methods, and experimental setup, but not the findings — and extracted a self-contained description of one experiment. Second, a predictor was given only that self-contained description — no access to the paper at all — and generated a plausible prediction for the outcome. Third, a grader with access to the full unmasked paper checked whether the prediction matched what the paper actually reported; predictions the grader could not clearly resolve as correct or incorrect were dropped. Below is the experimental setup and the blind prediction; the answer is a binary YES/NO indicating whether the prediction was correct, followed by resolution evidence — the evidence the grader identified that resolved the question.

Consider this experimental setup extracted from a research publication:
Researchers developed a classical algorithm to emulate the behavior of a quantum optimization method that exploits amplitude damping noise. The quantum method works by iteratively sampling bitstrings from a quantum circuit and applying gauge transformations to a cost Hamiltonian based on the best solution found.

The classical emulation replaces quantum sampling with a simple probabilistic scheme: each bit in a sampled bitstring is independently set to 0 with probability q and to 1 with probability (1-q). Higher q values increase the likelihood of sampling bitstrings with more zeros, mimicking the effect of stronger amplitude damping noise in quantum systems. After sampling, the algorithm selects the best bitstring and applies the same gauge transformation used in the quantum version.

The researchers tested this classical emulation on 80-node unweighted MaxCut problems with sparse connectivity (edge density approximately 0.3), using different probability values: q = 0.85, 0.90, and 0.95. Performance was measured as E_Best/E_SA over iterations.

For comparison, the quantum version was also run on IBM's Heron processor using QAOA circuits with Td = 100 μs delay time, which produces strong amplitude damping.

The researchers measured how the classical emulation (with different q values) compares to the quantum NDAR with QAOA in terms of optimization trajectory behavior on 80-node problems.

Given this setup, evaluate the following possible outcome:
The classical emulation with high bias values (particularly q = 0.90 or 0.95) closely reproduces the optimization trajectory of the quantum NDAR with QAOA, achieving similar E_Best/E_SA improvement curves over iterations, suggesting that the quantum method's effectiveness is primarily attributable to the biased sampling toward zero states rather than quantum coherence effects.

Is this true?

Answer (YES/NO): YES